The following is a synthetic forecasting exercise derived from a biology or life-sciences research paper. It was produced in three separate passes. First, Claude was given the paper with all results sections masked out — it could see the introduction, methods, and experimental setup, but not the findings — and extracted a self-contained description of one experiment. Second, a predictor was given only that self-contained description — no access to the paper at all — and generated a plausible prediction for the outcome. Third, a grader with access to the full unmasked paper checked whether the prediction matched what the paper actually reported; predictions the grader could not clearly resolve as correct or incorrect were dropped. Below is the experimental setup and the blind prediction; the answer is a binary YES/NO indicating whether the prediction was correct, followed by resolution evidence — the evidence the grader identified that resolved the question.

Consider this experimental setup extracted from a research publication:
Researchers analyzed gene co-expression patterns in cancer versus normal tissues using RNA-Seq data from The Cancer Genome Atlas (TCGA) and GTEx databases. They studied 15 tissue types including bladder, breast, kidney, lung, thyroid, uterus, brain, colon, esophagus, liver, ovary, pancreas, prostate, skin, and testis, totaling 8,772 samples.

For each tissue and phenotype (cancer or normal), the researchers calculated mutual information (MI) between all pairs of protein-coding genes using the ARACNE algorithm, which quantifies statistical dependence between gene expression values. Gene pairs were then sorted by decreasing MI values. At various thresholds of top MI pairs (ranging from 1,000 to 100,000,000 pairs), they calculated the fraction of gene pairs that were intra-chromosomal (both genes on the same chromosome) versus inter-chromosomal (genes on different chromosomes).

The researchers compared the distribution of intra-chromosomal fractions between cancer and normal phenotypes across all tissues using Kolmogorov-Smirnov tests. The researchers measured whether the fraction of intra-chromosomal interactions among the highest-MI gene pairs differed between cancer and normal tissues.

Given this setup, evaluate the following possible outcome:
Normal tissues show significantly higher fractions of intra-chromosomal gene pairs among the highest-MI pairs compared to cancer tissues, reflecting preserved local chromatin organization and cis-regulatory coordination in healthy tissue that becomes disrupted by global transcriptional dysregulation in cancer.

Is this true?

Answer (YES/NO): NO